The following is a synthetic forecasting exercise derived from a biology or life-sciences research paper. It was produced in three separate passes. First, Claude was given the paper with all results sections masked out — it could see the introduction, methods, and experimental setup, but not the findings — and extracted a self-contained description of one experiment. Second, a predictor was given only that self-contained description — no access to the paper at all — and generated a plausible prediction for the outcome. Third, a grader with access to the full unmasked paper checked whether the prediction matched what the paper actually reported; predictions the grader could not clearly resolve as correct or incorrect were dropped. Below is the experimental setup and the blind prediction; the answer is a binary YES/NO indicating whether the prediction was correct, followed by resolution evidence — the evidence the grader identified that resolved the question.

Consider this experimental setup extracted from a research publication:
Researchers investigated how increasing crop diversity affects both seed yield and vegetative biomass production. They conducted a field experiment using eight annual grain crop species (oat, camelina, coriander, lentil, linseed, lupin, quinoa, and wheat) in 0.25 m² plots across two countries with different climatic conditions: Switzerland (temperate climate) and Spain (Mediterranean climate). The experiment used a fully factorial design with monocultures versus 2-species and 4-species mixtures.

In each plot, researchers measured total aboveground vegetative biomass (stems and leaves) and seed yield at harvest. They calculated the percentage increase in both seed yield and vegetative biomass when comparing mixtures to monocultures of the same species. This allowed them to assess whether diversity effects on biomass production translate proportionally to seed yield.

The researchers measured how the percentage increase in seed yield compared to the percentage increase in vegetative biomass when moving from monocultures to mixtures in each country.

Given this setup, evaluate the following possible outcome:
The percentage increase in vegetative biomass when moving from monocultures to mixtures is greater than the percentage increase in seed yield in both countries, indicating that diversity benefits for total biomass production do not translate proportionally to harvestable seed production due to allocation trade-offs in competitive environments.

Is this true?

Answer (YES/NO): YES